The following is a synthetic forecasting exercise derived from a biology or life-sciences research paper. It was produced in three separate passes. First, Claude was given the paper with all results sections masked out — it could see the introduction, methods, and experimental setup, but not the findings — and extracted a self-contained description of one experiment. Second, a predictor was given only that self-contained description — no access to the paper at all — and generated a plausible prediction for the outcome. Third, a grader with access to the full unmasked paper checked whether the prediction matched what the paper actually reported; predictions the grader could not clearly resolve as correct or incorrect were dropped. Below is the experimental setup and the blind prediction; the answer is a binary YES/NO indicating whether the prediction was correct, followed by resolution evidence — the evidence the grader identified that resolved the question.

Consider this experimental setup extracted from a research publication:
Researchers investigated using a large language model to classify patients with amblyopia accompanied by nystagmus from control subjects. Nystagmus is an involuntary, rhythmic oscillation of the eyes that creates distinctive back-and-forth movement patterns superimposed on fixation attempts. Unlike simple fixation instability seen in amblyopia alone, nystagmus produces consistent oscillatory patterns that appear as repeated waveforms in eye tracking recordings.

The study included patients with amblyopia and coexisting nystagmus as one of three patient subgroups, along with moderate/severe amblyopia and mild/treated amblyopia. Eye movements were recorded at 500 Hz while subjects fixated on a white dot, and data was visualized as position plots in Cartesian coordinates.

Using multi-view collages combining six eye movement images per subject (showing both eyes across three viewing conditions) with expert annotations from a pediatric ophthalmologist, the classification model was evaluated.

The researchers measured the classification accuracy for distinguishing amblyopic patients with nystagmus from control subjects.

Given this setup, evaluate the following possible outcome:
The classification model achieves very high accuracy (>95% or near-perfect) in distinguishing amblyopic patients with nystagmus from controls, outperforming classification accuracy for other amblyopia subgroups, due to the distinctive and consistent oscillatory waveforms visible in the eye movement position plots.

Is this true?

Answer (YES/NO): NO